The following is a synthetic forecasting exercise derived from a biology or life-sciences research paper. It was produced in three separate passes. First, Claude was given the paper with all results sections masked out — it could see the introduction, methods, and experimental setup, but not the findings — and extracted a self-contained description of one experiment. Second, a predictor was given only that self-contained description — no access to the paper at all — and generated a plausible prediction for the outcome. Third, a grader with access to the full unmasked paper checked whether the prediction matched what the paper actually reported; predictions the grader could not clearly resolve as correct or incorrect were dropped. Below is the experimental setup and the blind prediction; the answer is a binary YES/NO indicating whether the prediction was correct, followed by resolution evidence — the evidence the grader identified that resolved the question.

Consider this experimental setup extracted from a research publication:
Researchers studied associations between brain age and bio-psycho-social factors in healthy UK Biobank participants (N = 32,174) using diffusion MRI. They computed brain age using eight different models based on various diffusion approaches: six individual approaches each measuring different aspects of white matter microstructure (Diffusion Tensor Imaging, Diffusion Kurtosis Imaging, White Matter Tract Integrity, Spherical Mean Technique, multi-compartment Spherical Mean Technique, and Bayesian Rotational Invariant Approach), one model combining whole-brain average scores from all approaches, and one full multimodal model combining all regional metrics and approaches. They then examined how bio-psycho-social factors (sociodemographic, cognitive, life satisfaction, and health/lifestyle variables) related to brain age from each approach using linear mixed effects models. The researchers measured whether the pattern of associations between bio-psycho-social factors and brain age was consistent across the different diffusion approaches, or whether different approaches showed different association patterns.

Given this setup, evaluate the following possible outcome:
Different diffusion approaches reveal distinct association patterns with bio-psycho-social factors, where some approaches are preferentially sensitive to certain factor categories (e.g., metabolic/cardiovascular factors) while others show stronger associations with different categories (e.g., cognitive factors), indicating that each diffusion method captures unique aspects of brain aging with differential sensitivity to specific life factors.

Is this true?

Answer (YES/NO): NO